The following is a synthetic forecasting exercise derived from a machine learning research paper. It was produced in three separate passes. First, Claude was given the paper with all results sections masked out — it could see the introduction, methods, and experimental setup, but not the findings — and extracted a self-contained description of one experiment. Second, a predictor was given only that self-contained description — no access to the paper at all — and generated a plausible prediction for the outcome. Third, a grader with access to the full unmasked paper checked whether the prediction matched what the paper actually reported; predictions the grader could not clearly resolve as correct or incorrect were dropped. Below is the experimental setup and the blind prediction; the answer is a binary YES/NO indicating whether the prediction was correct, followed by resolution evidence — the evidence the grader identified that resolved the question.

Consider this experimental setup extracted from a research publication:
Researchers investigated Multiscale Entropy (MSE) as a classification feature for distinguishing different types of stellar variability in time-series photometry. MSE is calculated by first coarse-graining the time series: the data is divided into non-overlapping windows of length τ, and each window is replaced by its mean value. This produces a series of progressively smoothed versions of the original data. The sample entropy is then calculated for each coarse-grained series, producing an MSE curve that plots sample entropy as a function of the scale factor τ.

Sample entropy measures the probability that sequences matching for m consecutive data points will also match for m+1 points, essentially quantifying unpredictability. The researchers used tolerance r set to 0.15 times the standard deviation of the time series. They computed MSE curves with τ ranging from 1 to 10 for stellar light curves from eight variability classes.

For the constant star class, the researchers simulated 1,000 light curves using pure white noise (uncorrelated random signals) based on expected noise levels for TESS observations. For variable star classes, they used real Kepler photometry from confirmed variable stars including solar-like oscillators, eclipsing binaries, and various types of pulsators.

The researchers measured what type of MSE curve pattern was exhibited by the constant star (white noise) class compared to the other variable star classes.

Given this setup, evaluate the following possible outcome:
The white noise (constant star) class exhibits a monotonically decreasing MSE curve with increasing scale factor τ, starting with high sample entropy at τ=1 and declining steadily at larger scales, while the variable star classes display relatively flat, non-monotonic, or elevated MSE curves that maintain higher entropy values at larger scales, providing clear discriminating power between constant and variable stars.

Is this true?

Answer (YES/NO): YES